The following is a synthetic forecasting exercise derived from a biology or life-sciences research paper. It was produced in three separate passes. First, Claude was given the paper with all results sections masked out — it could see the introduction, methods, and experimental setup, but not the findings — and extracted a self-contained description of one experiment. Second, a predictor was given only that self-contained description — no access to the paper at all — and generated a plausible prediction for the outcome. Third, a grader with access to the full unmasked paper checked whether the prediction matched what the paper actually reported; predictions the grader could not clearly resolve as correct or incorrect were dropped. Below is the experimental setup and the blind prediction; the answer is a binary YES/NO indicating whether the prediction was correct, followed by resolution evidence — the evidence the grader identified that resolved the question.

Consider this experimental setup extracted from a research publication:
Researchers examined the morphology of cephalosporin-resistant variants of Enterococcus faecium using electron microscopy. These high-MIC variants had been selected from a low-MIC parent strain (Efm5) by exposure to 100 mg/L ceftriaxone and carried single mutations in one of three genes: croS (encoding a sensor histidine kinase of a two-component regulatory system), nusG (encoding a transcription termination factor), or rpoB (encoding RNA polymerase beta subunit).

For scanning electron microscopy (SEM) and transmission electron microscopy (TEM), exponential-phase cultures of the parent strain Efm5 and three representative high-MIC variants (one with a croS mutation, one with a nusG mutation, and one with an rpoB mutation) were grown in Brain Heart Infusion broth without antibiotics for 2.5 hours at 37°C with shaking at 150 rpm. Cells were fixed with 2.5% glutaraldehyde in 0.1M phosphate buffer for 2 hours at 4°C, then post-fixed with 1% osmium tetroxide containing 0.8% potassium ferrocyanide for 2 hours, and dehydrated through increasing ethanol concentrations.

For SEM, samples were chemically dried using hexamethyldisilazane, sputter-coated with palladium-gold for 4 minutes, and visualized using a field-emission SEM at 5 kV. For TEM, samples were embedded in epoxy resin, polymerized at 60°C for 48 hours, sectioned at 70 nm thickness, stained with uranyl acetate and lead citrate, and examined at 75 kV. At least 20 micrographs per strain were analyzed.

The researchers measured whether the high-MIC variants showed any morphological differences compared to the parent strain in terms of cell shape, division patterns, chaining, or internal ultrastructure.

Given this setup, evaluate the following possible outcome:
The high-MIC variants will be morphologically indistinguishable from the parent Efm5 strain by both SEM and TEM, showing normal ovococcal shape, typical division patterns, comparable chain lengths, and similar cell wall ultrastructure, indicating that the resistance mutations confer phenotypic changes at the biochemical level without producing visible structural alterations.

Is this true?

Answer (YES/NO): NO